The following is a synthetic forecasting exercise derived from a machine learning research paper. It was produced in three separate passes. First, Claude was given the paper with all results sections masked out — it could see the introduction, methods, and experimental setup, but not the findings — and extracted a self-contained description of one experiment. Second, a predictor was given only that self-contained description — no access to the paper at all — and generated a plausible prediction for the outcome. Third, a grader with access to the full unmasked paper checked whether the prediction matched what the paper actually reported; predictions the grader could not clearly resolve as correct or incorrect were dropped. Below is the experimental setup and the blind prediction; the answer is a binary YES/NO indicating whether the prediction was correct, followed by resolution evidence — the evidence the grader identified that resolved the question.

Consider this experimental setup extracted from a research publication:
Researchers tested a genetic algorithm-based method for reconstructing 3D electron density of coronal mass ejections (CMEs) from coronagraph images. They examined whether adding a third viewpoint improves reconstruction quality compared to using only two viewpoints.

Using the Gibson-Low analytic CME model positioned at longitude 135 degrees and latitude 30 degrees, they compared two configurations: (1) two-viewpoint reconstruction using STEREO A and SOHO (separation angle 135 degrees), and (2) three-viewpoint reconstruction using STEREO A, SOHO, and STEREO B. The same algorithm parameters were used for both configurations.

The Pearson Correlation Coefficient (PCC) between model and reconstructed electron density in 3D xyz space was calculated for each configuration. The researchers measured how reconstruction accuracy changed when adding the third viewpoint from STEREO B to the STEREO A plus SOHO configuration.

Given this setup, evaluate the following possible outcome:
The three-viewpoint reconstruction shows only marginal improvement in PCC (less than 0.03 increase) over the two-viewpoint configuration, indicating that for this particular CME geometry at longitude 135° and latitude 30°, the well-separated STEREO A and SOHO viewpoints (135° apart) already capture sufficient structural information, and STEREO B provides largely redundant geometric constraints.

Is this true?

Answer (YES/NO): NO